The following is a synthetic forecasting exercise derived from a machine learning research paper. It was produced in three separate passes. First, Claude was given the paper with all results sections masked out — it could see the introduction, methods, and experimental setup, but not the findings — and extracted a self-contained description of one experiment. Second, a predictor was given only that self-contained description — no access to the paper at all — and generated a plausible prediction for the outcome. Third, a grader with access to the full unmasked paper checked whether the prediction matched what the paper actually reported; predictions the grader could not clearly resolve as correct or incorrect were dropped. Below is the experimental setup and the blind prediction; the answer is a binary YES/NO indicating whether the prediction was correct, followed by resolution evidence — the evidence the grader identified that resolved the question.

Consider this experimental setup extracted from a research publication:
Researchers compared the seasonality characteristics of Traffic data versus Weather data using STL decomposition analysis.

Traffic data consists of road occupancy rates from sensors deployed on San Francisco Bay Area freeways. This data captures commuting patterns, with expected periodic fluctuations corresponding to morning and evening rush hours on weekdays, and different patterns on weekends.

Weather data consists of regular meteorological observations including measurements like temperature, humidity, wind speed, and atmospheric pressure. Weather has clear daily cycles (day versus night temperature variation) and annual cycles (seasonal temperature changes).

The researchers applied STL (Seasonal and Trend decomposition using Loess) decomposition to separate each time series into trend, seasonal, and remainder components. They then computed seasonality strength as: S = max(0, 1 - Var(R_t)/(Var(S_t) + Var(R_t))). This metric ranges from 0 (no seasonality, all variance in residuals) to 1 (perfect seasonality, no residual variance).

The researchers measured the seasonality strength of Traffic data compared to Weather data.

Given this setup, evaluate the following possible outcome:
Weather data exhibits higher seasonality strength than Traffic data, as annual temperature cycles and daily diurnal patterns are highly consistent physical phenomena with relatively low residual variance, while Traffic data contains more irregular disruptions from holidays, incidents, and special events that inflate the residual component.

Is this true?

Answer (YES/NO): NO